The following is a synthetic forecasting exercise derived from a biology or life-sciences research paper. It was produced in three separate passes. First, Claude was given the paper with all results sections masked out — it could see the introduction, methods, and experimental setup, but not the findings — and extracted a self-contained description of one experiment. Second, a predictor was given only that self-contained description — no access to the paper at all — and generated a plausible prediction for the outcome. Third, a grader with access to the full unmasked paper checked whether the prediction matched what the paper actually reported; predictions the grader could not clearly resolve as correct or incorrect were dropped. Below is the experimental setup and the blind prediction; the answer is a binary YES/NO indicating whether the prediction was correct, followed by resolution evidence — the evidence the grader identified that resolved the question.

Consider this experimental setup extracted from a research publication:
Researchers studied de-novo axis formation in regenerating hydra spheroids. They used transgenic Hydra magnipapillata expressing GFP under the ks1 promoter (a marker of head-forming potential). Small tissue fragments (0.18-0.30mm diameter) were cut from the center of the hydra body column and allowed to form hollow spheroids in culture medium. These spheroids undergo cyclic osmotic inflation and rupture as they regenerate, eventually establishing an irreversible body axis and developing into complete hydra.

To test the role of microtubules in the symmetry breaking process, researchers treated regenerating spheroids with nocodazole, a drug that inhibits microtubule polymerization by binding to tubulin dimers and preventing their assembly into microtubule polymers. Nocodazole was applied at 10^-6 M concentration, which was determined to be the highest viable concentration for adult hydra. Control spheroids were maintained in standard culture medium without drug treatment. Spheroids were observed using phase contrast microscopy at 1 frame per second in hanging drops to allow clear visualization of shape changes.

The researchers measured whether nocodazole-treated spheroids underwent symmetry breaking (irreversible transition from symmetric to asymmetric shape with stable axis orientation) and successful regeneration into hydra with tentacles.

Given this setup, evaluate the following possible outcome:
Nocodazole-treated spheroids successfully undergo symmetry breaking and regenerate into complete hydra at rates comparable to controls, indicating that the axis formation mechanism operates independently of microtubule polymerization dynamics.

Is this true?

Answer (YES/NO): NO